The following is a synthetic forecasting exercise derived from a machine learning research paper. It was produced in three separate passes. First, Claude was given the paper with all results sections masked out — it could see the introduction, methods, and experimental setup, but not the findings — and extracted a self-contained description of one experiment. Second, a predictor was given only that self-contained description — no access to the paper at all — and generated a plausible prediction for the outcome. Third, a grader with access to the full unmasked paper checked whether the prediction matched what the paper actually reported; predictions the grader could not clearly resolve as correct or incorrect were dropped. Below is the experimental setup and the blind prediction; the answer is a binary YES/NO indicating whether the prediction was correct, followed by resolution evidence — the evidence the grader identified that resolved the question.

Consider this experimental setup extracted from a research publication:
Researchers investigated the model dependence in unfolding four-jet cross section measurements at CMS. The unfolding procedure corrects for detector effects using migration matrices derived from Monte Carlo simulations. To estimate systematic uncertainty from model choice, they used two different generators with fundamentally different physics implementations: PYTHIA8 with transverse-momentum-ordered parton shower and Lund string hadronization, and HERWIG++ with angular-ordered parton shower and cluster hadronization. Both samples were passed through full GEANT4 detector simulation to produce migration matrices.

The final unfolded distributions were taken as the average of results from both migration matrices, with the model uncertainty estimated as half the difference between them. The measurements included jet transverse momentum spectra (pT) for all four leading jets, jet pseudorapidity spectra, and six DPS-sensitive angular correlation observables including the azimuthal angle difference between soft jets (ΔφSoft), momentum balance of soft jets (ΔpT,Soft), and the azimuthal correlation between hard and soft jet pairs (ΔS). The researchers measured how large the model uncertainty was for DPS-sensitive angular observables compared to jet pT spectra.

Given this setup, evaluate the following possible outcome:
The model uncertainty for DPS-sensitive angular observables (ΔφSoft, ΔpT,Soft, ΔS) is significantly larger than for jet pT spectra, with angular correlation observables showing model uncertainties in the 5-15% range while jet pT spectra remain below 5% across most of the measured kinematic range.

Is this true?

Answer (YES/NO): NO